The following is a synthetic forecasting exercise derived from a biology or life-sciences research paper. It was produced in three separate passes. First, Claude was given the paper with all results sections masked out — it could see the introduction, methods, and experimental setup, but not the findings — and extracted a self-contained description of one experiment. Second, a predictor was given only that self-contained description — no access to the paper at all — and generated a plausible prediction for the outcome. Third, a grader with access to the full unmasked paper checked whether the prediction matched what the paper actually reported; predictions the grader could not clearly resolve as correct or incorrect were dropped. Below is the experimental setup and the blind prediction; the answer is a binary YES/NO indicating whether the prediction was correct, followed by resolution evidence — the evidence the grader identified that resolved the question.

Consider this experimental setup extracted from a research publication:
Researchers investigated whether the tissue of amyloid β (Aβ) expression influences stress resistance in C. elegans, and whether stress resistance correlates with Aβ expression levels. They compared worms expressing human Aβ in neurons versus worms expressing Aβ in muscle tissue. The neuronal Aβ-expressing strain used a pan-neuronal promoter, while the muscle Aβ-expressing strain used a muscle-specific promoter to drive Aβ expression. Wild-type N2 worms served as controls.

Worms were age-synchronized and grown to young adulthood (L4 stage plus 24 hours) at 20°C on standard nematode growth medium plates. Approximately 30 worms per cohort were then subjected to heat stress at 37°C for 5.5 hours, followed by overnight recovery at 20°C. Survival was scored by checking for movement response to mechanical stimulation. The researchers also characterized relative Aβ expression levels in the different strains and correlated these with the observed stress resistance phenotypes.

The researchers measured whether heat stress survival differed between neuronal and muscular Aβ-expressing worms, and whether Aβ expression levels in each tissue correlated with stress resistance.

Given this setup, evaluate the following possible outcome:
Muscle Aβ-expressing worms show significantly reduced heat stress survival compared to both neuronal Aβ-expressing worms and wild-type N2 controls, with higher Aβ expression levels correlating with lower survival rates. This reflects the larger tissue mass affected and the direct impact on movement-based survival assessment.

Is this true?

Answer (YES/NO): NO